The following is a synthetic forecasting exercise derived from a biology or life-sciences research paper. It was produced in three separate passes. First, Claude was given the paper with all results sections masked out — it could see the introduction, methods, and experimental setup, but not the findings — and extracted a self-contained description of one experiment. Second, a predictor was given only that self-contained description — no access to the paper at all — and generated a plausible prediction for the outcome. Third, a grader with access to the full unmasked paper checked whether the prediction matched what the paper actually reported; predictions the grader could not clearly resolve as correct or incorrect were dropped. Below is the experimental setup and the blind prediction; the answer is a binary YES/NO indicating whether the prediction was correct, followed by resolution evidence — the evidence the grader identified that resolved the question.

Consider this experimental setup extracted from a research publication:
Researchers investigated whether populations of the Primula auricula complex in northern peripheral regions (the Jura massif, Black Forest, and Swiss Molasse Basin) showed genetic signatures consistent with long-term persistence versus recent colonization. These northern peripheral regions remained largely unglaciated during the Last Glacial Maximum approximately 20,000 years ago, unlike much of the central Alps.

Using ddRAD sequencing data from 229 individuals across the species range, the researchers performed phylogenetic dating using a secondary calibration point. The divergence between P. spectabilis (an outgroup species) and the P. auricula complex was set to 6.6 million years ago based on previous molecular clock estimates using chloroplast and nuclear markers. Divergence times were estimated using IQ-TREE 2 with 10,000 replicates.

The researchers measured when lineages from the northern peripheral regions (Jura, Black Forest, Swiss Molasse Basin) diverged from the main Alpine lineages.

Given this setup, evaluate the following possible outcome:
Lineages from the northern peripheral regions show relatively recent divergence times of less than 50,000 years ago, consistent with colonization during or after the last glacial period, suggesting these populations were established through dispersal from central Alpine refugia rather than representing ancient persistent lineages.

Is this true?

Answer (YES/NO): NO